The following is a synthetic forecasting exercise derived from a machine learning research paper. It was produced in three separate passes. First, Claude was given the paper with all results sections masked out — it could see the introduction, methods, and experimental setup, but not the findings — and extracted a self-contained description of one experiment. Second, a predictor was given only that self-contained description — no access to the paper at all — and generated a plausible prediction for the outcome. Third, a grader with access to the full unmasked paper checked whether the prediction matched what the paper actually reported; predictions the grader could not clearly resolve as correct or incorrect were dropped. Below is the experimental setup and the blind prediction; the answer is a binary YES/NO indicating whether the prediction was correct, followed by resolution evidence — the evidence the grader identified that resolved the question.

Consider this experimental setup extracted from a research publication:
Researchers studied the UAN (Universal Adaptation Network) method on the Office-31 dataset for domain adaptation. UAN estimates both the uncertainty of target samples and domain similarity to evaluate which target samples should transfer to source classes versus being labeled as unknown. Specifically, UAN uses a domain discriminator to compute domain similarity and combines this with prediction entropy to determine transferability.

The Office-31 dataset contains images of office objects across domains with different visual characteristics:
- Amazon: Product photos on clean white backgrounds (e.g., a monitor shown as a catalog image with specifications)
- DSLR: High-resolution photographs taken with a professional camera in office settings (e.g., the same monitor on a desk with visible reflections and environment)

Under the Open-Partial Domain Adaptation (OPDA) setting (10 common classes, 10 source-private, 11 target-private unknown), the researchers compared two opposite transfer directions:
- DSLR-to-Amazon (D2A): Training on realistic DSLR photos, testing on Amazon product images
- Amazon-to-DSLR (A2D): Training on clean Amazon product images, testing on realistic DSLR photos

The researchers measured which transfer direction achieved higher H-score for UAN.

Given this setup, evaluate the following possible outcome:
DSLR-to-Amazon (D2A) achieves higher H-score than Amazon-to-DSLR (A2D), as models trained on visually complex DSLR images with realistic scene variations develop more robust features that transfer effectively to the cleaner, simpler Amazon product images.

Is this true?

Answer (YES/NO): YES